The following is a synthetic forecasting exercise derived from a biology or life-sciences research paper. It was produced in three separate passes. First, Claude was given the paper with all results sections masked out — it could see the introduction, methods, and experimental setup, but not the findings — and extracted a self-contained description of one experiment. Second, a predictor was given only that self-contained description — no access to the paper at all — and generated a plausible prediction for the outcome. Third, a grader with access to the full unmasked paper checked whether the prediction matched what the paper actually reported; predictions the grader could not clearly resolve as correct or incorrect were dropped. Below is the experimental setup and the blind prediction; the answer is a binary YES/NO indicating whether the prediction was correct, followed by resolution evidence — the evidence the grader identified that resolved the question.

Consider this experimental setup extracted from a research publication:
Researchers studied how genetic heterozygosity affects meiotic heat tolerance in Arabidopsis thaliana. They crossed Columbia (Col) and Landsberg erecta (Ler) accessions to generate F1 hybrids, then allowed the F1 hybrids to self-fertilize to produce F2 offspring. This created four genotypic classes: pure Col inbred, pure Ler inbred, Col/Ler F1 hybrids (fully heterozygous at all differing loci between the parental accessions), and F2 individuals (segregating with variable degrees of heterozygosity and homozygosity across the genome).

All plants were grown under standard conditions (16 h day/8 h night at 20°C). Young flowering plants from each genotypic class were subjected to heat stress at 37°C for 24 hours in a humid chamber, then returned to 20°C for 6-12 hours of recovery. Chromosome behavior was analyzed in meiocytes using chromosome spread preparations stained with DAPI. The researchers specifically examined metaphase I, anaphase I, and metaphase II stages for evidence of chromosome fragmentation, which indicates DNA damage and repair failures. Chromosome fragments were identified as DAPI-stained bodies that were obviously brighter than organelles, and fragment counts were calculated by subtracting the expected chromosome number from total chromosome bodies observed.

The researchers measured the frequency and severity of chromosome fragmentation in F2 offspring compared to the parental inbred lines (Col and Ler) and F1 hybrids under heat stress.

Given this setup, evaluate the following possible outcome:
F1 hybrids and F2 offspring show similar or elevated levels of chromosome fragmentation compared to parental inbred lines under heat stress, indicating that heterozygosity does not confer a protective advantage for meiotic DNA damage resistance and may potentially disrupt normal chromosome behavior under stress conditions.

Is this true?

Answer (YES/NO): NO